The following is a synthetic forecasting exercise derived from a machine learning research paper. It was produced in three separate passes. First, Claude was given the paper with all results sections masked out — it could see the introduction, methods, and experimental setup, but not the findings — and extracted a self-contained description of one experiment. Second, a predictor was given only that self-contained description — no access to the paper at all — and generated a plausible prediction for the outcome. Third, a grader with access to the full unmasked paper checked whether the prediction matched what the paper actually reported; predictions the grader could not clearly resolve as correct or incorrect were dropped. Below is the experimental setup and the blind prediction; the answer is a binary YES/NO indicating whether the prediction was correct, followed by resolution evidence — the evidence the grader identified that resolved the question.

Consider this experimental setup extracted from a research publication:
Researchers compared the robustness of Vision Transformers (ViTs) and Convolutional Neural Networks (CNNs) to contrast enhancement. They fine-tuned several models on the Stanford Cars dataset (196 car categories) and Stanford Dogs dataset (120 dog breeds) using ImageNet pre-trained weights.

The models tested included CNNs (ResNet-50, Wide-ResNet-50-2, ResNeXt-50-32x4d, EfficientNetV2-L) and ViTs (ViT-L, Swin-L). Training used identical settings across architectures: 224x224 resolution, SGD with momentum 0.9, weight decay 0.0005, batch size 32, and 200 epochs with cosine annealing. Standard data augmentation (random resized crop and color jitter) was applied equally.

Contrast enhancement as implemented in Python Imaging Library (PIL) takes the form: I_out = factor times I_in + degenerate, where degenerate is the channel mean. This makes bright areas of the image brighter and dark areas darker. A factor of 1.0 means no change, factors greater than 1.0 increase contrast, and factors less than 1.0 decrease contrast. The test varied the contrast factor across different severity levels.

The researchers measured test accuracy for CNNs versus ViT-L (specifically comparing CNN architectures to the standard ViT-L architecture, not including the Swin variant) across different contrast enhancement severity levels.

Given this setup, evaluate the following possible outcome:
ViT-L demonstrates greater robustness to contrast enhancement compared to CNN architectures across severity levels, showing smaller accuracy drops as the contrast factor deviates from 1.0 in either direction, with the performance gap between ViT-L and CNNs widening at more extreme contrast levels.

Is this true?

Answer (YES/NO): NO